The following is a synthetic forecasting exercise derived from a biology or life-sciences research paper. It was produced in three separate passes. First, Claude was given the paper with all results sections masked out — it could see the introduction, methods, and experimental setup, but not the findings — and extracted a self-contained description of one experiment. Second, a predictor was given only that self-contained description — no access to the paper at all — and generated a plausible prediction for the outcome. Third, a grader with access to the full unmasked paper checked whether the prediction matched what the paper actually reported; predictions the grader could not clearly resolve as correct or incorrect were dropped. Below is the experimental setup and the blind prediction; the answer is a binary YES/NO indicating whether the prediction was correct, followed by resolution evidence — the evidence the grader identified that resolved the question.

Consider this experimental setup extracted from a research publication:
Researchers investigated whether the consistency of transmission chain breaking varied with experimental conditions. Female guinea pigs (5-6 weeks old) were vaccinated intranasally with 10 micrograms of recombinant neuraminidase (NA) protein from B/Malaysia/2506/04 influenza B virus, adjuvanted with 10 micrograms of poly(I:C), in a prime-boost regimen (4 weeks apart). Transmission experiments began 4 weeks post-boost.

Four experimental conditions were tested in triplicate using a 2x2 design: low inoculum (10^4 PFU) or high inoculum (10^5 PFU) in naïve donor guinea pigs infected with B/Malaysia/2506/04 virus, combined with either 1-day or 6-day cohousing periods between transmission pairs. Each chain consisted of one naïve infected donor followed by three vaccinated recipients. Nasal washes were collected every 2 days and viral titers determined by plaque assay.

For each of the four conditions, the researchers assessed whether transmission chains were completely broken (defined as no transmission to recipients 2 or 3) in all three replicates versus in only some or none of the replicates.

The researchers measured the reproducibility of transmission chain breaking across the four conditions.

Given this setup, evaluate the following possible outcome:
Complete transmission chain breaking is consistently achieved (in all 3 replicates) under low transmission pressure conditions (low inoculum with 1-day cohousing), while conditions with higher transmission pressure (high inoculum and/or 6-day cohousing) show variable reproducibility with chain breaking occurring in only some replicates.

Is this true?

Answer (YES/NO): NO